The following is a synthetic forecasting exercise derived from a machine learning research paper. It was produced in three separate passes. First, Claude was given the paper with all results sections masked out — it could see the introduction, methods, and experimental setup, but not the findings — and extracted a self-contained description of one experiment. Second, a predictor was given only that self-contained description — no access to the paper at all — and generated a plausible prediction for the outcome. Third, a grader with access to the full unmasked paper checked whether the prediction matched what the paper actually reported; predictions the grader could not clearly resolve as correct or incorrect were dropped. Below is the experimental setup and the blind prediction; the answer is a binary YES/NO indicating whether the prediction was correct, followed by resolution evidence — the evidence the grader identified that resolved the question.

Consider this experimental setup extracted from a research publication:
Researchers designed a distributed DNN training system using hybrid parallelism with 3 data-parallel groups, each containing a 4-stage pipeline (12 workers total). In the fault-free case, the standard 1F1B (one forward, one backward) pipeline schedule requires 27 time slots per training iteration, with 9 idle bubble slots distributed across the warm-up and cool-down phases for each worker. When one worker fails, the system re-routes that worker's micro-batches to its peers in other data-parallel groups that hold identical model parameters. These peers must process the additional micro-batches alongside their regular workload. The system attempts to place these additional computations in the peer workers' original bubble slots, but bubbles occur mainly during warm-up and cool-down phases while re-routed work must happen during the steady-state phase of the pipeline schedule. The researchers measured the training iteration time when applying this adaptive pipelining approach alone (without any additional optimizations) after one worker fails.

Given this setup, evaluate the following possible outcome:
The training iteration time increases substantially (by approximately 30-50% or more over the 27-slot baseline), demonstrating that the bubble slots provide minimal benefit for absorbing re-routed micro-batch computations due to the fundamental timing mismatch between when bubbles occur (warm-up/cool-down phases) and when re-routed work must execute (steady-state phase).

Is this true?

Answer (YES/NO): YES